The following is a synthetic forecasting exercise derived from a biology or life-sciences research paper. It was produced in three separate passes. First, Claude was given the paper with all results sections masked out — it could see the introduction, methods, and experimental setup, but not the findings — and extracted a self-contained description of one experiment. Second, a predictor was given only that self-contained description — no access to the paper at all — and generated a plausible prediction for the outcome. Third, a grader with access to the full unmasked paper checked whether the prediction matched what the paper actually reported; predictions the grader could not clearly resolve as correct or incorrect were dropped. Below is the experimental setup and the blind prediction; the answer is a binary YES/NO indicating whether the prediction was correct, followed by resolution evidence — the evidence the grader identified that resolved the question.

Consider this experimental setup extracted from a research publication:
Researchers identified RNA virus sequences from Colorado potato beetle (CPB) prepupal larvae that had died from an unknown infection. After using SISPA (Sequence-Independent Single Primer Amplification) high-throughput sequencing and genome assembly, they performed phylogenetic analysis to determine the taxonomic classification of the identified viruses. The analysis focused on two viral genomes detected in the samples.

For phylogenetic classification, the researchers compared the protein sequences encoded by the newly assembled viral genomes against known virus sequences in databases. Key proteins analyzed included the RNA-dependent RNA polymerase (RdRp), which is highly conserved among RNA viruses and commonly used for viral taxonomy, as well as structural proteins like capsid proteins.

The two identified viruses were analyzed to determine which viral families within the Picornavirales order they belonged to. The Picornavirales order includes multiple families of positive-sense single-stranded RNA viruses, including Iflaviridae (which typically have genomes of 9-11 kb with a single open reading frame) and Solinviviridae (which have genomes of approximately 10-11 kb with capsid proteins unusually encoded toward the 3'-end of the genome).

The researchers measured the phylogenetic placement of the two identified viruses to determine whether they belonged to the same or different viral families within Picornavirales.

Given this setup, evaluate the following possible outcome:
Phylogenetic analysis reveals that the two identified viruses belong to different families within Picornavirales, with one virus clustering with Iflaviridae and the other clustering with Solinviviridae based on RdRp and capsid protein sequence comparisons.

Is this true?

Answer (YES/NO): YES